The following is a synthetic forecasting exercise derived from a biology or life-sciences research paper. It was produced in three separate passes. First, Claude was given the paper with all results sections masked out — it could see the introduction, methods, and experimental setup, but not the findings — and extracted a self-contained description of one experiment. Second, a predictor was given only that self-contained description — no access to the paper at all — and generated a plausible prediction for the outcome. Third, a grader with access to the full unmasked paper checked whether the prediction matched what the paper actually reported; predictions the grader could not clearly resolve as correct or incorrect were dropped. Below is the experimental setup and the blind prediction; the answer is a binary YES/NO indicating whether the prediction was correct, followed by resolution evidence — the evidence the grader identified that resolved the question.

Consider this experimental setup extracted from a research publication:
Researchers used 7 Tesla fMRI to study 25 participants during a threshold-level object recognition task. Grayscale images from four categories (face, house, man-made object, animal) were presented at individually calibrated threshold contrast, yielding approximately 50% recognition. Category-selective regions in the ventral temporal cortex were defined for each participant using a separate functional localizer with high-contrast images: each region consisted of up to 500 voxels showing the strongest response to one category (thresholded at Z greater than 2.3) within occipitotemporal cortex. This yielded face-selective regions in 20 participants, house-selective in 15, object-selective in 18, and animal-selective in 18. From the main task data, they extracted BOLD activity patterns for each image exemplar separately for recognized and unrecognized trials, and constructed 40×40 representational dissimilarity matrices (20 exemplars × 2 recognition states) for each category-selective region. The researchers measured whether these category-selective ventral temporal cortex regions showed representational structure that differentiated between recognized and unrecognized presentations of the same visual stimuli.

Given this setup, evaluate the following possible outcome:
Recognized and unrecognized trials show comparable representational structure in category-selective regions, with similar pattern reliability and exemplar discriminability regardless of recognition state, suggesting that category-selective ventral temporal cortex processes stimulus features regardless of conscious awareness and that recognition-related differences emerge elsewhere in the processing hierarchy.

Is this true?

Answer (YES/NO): NO